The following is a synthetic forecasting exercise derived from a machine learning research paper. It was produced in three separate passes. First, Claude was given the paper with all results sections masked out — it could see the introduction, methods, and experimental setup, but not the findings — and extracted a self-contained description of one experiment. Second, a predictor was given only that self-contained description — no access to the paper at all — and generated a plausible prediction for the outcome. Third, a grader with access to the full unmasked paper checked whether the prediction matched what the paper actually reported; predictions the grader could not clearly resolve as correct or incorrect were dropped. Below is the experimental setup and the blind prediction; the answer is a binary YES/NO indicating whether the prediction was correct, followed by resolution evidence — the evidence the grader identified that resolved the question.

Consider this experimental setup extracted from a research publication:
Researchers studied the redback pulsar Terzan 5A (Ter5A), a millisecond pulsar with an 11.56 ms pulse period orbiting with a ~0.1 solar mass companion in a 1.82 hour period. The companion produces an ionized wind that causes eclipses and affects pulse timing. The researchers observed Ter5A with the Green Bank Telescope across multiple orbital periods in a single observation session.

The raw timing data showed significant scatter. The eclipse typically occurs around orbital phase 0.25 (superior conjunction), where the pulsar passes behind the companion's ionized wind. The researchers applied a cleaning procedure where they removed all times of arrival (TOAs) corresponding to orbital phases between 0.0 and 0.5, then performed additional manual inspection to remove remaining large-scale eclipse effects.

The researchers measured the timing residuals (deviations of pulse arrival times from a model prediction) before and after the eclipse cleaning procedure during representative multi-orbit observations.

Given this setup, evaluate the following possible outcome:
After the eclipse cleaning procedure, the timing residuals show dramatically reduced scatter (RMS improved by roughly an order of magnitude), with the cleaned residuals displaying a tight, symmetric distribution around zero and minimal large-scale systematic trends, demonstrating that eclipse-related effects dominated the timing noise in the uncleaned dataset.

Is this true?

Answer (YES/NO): NO